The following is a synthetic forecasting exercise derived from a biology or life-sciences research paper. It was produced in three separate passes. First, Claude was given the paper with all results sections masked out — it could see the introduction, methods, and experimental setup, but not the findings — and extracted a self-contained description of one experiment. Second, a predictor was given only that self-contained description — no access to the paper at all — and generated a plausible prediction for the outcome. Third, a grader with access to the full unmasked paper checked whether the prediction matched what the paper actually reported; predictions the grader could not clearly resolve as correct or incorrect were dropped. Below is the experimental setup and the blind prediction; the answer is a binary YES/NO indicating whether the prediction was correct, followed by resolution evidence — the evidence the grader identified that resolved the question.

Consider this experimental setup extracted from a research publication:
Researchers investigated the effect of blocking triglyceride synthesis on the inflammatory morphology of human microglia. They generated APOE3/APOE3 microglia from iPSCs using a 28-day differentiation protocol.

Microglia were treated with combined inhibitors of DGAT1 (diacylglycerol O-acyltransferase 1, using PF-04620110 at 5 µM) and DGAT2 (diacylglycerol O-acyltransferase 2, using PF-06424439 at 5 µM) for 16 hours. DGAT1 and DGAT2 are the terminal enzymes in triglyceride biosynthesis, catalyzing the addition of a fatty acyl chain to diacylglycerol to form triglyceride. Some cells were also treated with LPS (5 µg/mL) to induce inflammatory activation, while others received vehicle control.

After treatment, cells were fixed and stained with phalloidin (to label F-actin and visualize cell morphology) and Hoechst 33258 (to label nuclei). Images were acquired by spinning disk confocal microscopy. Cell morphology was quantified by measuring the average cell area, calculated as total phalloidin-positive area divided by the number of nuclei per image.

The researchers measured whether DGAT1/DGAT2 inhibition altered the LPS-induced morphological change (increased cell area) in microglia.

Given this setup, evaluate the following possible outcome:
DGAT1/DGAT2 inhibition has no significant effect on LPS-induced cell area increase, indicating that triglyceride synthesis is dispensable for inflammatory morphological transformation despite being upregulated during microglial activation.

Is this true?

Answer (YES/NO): NO